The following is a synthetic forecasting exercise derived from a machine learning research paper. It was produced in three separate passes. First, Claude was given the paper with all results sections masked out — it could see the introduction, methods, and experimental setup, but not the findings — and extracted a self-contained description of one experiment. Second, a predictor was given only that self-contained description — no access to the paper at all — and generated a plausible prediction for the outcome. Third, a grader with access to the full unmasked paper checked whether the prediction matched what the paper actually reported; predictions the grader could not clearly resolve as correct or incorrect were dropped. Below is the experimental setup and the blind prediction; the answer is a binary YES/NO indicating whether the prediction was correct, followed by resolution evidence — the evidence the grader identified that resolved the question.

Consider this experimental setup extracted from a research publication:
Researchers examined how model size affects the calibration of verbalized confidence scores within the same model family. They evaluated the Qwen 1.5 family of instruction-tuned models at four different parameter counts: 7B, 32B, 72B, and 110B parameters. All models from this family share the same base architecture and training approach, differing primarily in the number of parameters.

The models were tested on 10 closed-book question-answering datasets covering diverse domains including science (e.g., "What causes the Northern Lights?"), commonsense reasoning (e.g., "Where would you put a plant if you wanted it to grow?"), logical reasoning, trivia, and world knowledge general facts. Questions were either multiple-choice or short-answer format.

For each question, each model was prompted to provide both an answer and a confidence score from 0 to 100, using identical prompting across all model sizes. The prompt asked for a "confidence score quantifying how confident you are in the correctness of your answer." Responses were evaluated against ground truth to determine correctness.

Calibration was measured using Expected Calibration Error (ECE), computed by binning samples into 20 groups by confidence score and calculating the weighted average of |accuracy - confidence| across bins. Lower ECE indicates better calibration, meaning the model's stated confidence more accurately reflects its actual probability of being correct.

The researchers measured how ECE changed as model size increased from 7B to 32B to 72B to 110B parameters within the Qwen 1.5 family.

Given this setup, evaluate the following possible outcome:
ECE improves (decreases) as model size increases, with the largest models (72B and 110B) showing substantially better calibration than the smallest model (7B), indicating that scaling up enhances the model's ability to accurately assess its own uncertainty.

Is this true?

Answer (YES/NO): NO